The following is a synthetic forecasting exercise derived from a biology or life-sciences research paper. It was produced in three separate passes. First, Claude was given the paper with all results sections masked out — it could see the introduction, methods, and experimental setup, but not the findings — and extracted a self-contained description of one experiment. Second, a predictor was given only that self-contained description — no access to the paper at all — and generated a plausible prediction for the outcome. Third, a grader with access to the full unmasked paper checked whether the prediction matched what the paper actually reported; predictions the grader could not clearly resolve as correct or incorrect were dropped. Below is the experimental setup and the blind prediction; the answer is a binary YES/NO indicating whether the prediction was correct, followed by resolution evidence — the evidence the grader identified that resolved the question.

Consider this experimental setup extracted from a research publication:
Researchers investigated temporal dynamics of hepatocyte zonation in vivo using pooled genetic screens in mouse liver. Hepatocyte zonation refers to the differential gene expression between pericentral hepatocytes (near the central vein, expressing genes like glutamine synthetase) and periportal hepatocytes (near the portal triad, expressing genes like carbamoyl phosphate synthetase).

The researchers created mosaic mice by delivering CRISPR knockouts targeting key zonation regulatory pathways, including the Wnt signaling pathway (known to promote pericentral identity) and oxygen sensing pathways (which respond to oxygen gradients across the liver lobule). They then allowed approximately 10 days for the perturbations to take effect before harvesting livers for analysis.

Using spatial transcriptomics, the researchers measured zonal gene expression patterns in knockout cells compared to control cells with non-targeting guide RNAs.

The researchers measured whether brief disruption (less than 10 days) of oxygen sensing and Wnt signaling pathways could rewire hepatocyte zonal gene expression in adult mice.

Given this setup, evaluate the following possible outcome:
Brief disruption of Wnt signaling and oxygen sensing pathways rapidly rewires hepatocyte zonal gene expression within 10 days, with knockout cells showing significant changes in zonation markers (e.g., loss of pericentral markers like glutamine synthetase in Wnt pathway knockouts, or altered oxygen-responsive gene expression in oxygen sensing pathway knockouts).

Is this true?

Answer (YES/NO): YES